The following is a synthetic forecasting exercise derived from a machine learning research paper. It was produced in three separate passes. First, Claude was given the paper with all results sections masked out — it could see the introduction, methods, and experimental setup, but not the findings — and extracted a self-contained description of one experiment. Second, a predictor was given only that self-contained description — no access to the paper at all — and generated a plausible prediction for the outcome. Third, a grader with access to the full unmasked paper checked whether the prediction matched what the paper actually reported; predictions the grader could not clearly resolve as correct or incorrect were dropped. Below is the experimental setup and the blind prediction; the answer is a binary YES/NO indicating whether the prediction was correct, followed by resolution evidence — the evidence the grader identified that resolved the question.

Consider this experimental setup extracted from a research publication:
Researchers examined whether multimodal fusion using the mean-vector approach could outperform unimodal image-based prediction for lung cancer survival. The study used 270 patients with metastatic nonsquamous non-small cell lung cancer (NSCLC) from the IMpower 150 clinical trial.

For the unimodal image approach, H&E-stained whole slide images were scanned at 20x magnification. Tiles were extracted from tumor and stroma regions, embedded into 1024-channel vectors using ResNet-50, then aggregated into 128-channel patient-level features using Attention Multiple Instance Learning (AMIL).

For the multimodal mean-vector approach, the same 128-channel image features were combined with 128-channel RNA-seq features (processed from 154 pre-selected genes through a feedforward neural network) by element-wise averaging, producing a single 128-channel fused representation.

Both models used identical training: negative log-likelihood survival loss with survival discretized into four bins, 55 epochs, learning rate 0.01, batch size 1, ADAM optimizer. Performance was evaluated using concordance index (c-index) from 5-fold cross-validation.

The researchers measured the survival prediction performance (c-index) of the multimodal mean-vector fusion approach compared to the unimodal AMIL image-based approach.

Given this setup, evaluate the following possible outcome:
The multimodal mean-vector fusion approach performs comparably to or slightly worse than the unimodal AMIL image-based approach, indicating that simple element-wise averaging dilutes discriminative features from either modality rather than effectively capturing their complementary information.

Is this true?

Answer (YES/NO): NO